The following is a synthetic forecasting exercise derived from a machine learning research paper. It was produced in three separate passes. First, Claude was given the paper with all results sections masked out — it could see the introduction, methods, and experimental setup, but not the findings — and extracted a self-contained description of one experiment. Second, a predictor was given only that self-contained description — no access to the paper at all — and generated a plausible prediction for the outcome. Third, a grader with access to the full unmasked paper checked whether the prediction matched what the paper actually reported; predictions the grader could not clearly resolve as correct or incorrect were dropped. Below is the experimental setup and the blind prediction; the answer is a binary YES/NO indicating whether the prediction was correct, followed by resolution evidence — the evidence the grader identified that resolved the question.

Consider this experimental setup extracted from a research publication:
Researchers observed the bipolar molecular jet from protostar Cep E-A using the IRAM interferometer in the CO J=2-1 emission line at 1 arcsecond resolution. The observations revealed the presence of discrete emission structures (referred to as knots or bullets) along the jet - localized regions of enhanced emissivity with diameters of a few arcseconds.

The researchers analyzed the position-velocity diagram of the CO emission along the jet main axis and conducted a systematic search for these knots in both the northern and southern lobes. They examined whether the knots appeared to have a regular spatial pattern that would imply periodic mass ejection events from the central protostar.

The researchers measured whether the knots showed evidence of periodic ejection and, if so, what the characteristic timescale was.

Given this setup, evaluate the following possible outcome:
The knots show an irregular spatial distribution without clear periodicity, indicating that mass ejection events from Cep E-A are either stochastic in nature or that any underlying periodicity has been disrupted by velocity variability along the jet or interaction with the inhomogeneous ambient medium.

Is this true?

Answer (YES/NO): NO